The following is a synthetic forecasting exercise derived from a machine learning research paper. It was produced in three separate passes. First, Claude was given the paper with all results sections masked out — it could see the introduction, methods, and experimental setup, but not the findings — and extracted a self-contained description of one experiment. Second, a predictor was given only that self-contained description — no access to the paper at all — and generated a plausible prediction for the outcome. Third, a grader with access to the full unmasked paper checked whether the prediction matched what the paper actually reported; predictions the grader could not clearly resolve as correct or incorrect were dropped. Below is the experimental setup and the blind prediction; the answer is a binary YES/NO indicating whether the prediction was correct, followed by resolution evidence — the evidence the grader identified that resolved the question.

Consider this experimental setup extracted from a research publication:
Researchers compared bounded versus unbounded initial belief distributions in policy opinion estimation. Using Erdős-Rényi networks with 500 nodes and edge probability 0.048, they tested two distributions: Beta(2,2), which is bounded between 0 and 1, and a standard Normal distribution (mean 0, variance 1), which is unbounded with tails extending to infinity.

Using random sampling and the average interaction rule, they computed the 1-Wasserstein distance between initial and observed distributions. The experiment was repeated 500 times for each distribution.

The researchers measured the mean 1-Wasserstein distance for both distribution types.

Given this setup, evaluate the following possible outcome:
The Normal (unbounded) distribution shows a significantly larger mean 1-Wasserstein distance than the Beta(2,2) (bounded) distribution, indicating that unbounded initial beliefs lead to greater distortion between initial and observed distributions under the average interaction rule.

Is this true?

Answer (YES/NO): YES